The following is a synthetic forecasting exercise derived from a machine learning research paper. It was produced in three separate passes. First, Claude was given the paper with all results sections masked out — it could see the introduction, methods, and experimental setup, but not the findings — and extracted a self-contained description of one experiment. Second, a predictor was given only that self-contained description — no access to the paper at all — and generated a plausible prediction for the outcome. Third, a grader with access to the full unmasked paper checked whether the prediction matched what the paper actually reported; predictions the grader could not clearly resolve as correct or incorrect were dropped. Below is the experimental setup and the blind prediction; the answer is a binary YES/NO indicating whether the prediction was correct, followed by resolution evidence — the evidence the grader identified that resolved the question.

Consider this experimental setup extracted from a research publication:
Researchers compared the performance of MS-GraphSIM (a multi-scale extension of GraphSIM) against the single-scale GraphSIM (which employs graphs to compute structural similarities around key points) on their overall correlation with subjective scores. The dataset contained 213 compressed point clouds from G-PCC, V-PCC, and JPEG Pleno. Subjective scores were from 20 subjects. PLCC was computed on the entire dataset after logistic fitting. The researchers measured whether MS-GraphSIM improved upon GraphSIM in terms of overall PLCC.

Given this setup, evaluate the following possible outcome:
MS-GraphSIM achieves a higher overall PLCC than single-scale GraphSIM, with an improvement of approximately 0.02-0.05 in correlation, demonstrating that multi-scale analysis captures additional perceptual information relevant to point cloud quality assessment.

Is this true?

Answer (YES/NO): NO